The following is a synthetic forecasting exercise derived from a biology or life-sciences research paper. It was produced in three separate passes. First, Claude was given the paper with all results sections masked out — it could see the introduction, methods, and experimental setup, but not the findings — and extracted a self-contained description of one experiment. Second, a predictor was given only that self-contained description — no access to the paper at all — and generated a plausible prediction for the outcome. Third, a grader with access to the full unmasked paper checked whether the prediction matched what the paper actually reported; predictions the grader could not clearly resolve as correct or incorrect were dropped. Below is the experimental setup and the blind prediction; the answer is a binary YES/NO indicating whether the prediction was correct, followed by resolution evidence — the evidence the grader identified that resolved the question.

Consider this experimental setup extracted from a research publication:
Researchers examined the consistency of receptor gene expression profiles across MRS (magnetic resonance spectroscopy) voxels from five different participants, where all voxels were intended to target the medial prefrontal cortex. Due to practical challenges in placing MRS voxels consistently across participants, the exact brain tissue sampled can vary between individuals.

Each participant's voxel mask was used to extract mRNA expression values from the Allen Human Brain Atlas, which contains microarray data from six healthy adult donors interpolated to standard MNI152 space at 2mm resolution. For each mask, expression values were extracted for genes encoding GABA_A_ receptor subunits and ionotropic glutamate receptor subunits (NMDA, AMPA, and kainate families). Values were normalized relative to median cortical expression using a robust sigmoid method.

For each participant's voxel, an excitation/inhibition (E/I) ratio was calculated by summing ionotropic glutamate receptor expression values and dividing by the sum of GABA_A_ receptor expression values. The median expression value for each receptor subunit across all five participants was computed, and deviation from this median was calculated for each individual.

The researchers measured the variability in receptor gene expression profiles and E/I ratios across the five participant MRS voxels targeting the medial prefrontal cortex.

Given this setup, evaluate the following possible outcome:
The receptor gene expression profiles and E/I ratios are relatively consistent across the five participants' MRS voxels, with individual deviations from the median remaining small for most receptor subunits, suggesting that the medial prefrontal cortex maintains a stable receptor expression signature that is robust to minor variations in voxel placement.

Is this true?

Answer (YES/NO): NO